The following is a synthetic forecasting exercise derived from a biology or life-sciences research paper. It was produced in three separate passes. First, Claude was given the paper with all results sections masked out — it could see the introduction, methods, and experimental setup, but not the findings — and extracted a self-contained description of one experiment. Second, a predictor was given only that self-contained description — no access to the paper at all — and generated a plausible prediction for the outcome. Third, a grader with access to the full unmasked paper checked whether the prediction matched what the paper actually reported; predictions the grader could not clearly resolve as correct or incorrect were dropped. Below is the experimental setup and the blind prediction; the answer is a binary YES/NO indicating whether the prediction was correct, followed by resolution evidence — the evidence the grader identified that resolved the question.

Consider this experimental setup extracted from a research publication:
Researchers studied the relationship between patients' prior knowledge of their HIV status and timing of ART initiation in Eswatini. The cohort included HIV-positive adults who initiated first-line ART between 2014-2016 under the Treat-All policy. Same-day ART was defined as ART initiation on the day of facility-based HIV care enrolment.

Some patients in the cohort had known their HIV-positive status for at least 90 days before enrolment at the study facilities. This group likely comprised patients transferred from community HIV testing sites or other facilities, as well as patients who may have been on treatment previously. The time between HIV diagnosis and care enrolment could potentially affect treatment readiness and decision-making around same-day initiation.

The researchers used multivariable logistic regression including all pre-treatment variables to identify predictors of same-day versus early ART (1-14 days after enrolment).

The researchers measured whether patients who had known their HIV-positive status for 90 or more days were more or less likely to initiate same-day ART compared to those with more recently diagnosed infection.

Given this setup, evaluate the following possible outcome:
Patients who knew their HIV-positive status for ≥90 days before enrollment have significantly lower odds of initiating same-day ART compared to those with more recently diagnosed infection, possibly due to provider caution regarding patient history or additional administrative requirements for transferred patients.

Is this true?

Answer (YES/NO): NO